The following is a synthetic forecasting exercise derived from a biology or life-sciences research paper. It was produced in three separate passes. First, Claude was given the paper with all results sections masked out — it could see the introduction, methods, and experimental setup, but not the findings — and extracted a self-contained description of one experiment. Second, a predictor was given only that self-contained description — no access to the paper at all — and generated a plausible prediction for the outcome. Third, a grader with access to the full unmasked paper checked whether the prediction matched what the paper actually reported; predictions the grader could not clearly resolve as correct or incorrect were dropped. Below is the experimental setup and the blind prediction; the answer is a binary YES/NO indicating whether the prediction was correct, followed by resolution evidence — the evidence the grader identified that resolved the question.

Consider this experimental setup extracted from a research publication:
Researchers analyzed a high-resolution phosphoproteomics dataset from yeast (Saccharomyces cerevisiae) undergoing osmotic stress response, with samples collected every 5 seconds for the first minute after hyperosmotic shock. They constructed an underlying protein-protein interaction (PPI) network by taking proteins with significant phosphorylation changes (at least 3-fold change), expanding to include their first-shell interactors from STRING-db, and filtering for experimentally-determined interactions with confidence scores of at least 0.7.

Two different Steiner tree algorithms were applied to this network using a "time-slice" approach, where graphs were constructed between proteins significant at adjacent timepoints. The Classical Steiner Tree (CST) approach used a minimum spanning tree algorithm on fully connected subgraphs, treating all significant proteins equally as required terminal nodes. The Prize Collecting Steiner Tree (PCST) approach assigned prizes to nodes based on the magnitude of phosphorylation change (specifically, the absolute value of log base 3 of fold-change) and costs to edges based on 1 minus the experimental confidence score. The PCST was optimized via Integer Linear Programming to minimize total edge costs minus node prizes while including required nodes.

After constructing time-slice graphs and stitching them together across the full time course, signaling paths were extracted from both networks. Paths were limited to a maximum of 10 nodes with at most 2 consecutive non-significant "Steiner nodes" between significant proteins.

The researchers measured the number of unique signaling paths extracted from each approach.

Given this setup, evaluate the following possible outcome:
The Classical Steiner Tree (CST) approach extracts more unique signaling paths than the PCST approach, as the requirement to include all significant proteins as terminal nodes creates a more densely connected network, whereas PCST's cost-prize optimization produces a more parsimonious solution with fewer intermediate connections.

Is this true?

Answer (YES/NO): YES